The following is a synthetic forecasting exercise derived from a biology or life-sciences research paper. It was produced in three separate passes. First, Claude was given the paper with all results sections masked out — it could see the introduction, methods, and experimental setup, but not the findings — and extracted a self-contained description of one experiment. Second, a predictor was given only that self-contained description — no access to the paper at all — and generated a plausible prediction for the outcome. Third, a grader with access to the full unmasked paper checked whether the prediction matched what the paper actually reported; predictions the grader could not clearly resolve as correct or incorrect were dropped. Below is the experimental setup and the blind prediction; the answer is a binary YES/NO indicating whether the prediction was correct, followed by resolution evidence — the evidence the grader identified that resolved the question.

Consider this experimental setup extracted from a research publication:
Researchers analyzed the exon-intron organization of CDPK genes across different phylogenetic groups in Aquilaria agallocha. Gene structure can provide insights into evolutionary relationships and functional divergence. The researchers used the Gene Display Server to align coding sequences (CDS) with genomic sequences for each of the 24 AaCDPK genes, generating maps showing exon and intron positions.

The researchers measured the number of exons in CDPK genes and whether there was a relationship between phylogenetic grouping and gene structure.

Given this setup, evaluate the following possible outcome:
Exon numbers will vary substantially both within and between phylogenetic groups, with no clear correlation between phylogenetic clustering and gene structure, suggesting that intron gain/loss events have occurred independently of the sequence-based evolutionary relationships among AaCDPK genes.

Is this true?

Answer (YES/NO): NO